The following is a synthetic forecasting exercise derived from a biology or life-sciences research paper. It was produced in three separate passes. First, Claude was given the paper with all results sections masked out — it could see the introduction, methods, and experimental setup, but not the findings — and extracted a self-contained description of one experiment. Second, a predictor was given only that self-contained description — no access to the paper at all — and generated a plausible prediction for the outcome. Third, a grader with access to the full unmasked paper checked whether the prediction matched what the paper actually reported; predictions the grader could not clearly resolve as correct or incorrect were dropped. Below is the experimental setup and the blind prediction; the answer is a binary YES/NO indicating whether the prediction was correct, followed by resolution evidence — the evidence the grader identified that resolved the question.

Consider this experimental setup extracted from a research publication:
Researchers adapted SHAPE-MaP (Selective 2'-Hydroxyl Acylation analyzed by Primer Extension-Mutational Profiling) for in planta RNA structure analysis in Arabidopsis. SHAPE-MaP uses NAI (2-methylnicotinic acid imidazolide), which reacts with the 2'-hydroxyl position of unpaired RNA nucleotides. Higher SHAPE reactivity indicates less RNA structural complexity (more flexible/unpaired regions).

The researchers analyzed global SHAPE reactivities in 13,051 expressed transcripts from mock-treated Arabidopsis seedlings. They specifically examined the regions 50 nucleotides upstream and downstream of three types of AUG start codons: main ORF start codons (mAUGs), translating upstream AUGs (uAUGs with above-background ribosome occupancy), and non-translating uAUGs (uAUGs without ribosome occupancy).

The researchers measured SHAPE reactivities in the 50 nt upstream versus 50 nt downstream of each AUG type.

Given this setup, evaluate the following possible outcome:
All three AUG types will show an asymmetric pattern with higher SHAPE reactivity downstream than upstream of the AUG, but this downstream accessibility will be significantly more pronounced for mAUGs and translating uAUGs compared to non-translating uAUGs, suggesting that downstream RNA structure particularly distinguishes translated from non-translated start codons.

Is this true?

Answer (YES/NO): NO